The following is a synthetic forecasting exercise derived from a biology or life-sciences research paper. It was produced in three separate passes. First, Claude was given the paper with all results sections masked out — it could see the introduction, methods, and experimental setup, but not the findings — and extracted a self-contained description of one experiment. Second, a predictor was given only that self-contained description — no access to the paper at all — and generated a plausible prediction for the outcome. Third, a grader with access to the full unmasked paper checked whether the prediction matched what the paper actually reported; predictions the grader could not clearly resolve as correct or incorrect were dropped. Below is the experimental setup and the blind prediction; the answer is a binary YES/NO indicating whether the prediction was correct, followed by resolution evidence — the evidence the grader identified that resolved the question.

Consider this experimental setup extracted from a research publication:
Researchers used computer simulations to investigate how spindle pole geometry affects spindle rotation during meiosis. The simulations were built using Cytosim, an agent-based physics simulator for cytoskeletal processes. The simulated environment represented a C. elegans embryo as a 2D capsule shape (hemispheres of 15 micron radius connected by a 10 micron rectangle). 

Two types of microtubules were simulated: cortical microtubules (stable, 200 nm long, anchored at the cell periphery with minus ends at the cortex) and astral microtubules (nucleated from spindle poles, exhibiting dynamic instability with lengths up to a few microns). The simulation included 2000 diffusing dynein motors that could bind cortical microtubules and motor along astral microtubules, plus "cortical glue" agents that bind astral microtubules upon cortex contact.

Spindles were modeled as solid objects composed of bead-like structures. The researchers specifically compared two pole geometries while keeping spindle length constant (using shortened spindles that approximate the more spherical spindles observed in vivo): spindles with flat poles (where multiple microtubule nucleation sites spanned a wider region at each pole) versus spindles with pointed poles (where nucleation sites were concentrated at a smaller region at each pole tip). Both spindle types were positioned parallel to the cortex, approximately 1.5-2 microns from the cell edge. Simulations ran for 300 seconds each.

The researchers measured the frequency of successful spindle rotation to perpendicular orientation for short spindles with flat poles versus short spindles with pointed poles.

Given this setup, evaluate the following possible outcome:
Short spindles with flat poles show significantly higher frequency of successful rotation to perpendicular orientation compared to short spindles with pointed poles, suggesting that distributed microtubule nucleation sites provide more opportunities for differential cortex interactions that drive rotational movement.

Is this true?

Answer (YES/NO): YES